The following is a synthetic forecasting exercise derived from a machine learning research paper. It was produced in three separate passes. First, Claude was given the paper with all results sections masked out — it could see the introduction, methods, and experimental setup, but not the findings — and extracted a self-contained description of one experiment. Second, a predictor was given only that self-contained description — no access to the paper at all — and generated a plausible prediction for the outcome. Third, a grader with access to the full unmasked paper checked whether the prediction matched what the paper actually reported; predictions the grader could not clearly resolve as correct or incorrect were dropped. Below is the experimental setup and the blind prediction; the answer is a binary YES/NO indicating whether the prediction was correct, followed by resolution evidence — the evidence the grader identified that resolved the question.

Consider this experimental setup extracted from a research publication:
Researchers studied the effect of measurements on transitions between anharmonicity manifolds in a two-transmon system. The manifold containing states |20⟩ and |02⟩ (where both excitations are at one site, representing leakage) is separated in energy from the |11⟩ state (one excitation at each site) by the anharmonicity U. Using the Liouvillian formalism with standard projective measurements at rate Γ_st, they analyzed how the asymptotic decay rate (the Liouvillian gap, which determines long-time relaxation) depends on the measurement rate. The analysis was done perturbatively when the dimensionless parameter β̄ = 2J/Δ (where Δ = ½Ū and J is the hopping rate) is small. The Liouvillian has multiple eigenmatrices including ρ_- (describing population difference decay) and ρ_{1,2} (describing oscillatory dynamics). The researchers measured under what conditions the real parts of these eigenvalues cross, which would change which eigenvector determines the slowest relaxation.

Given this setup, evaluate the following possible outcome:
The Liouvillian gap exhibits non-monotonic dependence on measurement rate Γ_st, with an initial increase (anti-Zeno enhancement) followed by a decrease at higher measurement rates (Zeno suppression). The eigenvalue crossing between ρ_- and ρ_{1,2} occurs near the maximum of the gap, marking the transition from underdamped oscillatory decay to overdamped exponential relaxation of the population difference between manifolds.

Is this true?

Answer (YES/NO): NO